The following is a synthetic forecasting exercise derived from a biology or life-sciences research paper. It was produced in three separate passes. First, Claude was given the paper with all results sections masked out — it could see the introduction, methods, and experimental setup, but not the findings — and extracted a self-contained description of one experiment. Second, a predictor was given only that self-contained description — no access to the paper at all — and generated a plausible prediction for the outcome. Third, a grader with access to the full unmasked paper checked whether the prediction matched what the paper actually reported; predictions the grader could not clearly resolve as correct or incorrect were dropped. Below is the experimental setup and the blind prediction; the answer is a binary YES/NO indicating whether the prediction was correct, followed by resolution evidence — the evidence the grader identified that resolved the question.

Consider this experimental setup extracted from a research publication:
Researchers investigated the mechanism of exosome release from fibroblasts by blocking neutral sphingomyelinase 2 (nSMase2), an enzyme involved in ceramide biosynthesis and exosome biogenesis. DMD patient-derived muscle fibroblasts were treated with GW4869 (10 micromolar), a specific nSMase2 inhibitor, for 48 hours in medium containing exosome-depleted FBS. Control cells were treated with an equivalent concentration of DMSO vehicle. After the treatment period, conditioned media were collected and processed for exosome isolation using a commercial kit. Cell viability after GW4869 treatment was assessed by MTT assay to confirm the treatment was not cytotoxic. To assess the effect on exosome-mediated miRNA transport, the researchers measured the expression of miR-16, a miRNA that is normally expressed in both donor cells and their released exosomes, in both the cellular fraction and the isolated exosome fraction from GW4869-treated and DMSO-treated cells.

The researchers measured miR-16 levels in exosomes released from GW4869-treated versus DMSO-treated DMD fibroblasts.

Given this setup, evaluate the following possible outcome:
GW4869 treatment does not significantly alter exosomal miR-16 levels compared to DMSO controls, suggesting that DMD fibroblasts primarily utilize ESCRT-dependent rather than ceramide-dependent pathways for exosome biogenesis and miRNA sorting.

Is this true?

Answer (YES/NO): NO